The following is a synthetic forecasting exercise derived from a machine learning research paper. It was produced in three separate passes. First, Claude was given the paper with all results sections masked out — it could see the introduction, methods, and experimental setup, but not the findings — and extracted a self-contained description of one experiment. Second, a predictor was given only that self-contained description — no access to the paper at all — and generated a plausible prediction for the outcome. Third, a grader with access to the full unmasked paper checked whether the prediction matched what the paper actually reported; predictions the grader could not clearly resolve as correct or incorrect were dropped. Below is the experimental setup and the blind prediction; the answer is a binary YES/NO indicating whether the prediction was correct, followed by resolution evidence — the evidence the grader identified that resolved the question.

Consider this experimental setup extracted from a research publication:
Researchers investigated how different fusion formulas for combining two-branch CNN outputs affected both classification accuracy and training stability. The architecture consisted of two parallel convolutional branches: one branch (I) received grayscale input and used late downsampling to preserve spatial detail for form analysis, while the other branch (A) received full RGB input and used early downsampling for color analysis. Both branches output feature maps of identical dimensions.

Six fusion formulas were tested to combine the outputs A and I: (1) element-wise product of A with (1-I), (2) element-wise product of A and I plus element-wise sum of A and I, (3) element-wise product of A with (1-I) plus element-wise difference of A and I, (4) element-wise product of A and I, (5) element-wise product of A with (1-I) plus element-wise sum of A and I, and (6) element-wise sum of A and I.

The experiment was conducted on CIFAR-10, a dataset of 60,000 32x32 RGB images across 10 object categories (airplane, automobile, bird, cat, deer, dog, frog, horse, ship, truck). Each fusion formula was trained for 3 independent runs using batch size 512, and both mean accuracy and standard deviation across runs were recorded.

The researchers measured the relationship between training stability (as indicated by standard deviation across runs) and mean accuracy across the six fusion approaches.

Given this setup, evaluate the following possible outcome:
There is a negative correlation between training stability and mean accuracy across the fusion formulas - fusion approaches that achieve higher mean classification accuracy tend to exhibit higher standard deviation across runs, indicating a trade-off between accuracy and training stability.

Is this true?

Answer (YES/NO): YES